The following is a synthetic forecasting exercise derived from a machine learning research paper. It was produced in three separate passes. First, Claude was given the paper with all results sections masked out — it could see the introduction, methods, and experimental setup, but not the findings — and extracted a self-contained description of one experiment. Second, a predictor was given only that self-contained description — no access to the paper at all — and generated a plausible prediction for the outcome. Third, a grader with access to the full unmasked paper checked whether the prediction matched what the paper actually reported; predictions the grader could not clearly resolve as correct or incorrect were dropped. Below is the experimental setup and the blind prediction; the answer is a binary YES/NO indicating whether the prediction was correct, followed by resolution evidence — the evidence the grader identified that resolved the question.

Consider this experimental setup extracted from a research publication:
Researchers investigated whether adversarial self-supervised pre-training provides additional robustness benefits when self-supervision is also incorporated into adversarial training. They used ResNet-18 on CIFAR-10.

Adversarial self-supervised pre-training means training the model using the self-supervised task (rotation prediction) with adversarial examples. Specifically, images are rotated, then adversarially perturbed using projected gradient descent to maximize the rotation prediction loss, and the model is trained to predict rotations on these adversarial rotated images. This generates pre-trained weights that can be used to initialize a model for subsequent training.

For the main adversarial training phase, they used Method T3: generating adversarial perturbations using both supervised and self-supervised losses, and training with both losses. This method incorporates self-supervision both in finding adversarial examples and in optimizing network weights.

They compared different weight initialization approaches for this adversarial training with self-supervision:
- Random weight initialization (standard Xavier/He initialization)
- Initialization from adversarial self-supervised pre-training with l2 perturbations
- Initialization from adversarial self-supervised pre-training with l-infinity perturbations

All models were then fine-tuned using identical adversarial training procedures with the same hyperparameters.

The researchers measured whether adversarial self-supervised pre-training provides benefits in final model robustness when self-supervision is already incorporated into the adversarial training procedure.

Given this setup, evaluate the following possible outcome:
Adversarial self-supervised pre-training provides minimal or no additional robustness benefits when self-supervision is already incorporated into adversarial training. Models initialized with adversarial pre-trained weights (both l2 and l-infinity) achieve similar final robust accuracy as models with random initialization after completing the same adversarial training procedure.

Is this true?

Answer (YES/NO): YES